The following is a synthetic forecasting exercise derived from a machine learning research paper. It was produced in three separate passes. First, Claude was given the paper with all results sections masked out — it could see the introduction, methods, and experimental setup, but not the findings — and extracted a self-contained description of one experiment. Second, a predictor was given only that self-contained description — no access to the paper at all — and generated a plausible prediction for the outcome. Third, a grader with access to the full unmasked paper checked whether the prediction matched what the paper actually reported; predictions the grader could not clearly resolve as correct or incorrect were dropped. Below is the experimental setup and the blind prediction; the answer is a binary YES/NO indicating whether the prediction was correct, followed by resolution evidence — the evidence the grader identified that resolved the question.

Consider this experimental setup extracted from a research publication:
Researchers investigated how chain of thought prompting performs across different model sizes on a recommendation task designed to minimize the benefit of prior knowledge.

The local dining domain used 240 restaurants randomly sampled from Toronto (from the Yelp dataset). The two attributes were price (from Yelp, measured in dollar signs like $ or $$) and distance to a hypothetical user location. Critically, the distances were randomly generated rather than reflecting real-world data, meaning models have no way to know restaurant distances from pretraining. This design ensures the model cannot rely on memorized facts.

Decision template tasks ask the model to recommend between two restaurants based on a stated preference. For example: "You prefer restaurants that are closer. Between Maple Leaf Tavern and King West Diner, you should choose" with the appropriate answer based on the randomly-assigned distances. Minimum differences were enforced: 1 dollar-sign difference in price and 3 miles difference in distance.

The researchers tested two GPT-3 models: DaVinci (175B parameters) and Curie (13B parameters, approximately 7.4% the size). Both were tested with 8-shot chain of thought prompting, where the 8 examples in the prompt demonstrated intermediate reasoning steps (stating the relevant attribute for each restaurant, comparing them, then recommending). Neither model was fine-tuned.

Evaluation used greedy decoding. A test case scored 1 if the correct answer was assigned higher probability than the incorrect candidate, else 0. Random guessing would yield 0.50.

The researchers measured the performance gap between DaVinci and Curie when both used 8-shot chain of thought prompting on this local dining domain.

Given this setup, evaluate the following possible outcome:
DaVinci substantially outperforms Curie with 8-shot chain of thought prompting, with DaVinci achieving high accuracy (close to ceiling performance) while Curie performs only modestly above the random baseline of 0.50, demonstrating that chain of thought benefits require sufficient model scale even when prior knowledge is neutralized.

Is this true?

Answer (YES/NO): NO